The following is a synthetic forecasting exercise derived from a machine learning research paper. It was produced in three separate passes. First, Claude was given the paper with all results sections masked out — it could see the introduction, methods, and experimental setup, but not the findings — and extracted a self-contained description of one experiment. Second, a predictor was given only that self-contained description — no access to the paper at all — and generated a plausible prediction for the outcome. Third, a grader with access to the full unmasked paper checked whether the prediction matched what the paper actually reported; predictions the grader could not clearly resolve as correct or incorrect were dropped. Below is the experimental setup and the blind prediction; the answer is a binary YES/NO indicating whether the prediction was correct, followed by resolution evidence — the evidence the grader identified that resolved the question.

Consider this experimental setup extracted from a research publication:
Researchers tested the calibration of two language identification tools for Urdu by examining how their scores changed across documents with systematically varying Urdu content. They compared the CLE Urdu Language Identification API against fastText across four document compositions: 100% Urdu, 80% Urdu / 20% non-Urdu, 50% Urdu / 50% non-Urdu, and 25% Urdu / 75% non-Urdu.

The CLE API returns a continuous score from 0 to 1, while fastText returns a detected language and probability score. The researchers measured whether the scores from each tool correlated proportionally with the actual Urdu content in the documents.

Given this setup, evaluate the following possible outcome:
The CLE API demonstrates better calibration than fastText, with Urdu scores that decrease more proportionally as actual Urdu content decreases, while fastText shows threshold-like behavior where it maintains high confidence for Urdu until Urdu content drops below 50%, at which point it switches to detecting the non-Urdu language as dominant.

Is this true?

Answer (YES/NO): YES